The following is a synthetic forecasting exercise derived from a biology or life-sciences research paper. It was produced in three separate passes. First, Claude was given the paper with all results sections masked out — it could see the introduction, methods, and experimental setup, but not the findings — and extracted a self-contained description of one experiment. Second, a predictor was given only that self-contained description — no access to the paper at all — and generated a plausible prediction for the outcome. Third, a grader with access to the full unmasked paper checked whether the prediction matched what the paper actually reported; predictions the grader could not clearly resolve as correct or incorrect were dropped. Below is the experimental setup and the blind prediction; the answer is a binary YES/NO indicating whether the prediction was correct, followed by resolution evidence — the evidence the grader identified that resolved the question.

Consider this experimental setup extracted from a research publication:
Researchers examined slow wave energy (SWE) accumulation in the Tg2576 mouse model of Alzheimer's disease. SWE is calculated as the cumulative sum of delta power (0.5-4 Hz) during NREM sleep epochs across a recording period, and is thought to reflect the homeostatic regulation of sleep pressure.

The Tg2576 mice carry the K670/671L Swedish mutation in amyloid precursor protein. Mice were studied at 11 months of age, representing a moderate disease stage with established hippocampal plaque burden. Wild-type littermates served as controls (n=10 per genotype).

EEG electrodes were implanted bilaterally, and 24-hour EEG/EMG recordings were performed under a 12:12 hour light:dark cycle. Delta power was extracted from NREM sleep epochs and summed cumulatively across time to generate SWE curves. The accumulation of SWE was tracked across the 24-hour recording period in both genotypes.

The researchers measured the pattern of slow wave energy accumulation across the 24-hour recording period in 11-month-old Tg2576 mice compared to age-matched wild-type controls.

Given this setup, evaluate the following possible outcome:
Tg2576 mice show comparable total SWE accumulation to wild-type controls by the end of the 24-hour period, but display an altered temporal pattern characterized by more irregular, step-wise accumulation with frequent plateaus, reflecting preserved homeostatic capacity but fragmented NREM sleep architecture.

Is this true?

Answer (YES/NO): NO